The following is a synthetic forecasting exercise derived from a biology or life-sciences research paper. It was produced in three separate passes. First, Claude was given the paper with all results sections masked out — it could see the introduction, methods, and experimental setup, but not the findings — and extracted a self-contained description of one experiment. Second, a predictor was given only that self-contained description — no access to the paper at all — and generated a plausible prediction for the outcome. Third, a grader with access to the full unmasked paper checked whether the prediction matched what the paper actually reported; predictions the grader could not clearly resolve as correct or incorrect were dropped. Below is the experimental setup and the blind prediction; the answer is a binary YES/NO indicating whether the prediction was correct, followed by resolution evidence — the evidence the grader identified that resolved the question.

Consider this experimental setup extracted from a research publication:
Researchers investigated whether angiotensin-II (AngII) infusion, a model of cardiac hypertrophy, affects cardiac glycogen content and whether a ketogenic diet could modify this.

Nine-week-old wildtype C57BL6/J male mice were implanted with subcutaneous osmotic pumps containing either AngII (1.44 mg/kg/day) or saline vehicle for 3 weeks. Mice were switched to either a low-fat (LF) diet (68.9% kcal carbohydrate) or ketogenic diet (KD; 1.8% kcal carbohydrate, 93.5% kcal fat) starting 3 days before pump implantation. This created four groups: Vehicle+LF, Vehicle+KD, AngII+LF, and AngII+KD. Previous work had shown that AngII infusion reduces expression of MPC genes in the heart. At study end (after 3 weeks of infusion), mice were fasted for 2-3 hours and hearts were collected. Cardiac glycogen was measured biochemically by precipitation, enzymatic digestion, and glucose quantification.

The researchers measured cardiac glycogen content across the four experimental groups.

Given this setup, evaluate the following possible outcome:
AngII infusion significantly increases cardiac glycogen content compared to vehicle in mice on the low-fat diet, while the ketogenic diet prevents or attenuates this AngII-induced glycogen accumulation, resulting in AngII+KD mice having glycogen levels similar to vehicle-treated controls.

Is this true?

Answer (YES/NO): YES